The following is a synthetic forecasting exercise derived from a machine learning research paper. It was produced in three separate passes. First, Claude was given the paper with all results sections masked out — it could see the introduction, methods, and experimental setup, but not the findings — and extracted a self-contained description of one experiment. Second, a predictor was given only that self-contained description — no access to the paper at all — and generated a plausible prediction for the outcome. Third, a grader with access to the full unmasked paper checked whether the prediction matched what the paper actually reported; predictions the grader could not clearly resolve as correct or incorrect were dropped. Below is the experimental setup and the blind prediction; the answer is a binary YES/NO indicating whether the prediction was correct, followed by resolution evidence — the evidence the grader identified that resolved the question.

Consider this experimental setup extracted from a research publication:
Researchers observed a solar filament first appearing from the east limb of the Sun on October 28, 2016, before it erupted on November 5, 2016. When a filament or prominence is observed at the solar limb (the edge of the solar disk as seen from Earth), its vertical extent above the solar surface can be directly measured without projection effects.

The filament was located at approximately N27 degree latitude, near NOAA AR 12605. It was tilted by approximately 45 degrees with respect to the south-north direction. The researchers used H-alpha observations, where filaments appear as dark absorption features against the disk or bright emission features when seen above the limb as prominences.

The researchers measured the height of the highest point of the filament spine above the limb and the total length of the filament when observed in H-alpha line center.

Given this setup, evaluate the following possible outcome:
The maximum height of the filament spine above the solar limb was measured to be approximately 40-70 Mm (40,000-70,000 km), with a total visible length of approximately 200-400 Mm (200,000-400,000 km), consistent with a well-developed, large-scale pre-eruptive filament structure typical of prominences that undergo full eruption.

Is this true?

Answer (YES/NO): NO